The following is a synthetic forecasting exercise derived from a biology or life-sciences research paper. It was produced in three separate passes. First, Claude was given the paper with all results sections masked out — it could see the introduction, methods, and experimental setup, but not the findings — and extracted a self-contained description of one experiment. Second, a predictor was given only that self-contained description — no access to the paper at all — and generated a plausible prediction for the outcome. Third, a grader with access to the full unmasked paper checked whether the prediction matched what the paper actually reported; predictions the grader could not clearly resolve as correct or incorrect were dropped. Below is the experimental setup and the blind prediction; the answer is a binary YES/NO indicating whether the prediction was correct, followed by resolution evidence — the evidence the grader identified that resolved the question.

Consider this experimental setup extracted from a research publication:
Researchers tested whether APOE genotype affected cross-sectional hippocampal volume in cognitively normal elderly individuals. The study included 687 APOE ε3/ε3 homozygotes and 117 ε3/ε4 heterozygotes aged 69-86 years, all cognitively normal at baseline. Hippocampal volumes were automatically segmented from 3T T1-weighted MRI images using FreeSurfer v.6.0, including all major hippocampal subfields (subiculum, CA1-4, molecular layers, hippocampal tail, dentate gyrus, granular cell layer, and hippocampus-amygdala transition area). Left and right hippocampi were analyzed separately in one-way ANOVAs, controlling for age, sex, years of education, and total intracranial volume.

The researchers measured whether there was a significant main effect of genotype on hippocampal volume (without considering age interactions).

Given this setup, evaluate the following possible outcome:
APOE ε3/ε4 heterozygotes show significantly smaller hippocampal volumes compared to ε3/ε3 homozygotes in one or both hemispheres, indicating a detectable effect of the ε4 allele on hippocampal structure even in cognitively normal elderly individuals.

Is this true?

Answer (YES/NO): YES